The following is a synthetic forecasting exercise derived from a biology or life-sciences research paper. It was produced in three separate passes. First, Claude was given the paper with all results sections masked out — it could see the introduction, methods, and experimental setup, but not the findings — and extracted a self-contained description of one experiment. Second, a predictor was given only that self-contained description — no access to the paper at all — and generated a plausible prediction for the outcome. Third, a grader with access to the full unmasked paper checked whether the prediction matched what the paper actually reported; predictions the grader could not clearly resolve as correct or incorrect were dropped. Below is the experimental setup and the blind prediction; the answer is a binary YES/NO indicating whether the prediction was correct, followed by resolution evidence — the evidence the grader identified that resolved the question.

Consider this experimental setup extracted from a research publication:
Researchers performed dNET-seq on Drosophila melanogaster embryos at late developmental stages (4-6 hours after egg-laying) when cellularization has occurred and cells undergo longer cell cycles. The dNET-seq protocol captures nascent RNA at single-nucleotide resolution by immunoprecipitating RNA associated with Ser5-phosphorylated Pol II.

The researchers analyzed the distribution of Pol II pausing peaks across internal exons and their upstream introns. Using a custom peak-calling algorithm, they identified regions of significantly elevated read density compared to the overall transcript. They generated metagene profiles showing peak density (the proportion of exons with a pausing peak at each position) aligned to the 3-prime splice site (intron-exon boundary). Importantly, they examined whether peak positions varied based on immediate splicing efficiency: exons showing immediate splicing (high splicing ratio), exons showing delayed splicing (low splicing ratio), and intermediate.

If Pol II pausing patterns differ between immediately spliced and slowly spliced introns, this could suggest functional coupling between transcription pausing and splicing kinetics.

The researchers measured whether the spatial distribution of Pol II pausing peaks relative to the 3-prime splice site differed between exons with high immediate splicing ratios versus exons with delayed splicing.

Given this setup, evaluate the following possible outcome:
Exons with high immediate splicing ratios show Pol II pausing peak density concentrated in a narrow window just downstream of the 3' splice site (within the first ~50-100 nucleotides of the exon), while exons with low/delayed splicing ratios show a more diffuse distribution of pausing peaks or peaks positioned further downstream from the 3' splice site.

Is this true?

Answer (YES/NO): YES